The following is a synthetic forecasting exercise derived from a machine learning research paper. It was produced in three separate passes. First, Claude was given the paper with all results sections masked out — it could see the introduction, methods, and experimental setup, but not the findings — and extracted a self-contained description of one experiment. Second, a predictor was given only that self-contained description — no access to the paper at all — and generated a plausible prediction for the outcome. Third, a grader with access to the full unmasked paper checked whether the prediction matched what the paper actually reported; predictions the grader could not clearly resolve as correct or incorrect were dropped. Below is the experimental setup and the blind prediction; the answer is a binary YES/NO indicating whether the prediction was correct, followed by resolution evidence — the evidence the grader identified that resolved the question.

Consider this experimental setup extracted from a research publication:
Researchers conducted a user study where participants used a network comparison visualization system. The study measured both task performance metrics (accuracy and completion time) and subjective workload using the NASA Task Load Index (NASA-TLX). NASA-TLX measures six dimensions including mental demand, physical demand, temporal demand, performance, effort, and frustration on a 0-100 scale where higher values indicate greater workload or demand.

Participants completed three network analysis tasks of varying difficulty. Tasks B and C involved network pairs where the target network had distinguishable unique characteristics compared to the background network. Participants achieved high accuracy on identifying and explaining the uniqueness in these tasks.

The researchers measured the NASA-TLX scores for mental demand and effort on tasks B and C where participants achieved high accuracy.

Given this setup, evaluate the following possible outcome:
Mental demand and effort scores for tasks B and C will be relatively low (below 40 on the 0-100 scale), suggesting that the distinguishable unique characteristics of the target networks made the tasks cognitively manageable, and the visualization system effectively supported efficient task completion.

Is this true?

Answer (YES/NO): NO